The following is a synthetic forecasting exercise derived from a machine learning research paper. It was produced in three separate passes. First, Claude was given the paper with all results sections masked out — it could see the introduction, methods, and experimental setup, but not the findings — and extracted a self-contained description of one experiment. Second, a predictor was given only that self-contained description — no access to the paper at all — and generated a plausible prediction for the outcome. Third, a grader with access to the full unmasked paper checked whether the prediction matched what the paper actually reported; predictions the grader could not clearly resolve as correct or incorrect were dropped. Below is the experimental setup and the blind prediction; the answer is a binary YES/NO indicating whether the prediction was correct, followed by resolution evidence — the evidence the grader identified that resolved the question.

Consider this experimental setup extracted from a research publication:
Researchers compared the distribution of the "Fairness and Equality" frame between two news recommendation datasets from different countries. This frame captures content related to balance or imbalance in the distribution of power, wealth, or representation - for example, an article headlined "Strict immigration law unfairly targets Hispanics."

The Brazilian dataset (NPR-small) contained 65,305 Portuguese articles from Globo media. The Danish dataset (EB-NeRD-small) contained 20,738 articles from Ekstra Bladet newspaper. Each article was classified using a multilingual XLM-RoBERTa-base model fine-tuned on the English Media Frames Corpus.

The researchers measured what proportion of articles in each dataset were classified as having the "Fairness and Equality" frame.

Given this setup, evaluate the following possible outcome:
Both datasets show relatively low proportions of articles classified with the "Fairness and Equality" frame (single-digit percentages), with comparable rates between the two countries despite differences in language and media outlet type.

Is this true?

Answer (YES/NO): NO